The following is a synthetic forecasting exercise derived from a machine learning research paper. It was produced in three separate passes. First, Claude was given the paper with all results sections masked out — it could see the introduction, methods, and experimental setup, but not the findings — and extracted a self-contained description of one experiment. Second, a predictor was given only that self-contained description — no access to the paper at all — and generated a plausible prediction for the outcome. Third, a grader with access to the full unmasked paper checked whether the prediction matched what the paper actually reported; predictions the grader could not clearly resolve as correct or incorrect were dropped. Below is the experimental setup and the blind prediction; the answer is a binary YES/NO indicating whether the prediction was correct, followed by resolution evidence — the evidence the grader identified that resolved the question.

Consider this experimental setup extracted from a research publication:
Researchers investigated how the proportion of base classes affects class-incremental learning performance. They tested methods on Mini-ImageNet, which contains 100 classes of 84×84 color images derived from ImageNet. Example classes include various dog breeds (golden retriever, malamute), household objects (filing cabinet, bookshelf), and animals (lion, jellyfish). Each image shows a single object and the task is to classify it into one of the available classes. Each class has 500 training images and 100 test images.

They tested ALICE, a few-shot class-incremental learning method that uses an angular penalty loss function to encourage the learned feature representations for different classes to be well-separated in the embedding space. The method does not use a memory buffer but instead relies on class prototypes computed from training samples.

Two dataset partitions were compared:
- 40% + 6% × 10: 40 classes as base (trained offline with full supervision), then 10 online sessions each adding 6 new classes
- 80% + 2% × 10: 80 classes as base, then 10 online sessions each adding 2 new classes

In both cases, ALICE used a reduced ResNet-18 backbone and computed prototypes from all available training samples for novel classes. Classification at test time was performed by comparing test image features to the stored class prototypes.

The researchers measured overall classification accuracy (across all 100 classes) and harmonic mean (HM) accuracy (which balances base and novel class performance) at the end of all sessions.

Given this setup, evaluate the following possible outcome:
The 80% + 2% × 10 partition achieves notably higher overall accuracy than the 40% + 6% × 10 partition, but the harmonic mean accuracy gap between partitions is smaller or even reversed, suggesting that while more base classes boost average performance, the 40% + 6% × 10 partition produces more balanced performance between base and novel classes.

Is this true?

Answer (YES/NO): NO